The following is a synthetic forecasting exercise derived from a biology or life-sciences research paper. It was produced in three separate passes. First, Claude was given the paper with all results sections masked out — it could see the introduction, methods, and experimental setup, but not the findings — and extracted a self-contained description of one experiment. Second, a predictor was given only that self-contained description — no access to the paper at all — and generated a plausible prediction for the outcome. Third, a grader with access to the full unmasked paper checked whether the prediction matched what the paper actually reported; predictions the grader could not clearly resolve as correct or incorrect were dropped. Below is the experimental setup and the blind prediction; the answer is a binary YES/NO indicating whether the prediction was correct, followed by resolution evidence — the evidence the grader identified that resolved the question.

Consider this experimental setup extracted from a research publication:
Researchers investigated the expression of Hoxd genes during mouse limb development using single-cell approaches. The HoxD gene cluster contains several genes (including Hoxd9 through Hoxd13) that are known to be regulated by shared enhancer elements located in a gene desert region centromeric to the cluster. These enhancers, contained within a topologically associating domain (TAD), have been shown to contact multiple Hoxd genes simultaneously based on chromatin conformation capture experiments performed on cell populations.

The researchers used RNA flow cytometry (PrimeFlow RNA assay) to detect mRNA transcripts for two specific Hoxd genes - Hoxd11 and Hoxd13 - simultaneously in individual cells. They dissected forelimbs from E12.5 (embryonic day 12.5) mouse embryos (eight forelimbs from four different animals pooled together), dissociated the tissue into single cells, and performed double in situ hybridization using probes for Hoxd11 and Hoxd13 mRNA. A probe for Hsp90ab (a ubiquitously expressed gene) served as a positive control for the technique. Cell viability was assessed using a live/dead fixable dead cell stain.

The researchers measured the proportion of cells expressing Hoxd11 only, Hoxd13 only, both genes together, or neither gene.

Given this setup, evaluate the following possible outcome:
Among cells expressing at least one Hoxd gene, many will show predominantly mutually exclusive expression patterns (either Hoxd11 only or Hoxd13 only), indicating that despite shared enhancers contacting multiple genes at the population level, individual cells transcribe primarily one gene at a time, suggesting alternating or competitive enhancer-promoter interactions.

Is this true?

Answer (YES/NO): YES